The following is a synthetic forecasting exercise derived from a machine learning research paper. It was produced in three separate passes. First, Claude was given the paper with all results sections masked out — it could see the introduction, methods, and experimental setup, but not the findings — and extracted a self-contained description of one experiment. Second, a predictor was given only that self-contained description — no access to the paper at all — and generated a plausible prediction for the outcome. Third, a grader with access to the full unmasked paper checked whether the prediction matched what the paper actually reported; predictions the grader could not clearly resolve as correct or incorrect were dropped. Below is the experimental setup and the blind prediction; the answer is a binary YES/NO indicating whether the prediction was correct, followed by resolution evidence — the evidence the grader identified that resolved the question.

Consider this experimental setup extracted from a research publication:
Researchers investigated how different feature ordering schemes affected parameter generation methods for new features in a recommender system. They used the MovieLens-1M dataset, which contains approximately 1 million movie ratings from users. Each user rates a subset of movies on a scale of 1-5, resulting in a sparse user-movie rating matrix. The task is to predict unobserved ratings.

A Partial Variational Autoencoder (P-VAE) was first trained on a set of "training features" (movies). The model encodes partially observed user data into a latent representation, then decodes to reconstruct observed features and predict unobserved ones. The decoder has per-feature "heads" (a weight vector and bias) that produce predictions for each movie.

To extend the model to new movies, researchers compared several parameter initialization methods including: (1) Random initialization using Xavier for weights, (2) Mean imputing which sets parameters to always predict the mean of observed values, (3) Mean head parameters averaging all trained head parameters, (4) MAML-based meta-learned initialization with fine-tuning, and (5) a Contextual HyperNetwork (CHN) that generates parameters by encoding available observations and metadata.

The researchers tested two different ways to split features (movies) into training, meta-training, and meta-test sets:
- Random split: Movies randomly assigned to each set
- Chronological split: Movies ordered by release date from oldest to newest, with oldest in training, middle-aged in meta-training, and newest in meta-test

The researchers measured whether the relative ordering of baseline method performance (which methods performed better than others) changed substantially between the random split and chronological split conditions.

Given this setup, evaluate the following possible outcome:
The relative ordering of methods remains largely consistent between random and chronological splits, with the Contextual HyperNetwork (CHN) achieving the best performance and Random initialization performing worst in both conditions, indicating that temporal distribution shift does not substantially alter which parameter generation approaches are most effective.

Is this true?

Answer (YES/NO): NO